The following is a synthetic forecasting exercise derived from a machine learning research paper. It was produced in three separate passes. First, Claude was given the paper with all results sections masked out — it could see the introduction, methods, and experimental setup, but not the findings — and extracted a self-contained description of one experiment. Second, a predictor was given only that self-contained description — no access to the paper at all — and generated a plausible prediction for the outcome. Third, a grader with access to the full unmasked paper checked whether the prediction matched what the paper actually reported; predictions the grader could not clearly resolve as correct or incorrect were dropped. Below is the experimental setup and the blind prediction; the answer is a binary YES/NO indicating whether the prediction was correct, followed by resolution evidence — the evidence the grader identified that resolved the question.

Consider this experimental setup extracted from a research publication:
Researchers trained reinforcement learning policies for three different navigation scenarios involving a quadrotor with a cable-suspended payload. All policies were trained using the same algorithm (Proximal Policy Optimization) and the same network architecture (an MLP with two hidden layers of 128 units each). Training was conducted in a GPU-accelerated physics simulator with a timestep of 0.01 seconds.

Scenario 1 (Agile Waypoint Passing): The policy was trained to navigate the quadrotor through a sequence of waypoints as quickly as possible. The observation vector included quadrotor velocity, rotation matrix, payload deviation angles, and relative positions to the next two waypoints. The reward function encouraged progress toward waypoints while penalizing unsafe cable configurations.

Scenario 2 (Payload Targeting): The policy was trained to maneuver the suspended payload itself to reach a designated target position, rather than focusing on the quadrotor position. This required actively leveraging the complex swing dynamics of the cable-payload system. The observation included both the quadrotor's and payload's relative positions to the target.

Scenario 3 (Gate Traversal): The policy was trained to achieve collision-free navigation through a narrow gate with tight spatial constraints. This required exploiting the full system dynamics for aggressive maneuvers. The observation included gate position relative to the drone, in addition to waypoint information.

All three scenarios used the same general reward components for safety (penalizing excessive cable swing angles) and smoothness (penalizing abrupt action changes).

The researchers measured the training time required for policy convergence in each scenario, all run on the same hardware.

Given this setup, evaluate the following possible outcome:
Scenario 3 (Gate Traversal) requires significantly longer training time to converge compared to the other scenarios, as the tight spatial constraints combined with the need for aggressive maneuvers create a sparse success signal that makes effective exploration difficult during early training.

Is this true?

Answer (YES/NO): YES